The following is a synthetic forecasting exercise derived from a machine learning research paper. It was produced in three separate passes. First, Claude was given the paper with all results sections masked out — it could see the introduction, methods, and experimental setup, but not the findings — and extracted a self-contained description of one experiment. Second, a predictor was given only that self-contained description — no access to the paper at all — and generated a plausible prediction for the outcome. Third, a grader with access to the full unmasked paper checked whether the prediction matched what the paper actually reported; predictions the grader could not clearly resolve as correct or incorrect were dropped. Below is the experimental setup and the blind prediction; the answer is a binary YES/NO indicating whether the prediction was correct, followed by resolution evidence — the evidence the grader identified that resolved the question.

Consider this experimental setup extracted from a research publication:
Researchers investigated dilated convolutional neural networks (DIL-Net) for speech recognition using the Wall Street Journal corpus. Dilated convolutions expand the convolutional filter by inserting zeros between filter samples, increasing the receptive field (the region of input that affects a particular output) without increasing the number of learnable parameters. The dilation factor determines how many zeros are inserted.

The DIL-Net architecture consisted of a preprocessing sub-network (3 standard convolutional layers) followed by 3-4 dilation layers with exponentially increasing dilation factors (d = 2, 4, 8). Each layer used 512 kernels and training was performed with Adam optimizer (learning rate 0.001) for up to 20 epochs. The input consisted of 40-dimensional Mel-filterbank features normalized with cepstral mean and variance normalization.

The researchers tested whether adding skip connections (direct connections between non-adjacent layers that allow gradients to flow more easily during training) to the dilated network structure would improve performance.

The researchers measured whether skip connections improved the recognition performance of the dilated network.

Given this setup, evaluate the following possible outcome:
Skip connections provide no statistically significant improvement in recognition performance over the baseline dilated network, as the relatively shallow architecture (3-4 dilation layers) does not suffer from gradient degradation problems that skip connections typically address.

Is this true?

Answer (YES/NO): YES